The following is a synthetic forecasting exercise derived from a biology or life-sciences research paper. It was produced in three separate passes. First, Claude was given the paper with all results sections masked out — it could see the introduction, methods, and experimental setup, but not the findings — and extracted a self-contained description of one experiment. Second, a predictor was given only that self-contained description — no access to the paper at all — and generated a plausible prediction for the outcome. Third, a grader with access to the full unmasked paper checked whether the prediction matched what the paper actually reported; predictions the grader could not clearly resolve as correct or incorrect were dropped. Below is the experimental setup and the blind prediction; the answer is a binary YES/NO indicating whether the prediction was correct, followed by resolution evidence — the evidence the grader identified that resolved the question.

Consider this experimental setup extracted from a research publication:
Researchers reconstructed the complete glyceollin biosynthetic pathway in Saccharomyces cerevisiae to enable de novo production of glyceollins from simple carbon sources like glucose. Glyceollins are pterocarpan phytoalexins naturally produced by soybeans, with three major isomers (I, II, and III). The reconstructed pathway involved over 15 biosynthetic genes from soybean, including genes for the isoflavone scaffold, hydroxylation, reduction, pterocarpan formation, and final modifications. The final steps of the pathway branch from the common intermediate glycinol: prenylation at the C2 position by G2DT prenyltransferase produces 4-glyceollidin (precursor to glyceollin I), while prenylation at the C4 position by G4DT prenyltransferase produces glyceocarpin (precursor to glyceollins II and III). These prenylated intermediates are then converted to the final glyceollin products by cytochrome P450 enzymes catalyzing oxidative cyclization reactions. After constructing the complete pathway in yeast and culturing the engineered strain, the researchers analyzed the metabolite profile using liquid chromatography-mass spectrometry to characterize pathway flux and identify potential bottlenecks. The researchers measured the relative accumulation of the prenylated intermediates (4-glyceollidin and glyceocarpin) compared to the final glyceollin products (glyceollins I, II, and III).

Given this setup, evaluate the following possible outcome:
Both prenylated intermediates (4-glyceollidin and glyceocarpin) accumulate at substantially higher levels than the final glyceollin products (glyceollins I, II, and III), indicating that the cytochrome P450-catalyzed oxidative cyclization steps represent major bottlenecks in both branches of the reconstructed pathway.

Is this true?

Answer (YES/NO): YES